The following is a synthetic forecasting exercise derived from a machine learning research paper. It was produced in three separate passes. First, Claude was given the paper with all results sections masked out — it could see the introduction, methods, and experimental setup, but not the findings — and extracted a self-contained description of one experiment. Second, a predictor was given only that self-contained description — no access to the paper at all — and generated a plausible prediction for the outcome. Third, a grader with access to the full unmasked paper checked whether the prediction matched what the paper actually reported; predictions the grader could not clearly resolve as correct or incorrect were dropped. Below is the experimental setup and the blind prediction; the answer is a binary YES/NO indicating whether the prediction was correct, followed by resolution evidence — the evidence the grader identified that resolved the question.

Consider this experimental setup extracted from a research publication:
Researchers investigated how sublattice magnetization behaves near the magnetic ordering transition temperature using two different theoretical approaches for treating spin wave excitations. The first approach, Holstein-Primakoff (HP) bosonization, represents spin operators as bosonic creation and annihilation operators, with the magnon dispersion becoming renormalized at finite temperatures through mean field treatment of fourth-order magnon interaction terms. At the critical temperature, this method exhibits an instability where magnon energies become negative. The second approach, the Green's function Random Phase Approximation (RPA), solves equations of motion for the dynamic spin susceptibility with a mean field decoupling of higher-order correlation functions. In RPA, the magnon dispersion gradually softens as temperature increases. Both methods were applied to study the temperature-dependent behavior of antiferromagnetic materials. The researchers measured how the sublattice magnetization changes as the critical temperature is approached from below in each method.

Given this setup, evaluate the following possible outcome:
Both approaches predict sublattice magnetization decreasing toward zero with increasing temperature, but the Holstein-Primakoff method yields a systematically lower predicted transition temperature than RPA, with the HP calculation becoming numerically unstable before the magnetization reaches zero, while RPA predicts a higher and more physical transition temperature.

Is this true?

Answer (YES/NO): YES